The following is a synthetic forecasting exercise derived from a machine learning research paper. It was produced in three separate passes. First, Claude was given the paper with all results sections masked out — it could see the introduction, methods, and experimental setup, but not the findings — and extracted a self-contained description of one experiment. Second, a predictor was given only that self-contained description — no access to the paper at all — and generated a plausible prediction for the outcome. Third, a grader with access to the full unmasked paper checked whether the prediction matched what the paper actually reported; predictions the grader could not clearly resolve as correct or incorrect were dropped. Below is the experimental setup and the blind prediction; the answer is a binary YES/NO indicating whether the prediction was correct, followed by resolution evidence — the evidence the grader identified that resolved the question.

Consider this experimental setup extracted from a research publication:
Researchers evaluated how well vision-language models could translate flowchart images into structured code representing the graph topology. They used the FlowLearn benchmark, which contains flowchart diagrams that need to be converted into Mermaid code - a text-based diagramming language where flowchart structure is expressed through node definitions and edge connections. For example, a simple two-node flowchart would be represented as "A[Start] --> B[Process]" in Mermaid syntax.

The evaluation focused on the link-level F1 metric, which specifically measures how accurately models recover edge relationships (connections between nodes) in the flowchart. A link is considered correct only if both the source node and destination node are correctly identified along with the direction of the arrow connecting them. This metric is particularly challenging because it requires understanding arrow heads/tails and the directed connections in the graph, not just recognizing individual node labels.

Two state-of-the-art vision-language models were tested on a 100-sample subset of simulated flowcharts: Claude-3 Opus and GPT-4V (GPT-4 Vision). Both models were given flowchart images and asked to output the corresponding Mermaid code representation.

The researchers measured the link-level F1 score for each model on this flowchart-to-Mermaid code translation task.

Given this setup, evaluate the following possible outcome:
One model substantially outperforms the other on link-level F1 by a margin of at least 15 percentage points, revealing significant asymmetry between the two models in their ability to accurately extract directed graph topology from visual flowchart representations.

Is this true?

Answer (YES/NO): NO